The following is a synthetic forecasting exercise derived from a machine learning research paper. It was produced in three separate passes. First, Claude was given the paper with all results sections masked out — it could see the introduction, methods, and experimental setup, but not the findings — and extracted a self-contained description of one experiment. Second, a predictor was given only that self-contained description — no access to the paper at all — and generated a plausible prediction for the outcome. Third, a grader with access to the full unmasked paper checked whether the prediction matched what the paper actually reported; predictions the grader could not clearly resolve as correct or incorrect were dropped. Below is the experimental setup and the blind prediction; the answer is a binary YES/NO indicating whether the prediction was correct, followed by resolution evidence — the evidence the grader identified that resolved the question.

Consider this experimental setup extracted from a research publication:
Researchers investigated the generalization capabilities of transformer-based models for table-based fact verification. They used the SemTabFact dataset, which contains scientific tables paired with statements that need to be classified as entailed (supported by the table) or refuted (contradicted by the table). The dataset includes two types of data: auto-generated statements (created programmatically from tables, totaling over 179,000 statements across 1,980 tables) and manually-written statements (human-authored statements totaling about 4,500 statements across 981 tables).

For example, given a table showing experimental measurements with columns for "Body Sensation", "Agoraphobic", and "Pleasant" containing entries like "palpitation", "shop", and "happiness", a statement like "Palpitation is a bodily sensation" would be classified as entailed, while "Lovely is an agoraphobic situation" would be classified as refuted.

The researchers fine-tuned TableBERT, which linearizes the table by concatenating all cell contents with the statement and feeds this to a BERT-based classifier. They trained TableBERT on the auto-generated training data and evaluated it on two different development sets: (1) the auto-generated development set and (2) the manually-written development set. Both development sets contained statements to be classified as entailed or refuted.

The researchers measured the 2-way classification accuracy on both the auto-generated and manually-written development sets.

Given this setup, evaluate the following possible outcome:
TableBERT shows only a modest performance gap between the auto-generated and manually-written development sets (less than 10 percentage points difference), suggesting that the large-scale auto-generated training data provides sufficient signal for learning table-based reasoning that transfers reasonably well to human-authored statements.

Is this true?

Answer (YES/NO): NO